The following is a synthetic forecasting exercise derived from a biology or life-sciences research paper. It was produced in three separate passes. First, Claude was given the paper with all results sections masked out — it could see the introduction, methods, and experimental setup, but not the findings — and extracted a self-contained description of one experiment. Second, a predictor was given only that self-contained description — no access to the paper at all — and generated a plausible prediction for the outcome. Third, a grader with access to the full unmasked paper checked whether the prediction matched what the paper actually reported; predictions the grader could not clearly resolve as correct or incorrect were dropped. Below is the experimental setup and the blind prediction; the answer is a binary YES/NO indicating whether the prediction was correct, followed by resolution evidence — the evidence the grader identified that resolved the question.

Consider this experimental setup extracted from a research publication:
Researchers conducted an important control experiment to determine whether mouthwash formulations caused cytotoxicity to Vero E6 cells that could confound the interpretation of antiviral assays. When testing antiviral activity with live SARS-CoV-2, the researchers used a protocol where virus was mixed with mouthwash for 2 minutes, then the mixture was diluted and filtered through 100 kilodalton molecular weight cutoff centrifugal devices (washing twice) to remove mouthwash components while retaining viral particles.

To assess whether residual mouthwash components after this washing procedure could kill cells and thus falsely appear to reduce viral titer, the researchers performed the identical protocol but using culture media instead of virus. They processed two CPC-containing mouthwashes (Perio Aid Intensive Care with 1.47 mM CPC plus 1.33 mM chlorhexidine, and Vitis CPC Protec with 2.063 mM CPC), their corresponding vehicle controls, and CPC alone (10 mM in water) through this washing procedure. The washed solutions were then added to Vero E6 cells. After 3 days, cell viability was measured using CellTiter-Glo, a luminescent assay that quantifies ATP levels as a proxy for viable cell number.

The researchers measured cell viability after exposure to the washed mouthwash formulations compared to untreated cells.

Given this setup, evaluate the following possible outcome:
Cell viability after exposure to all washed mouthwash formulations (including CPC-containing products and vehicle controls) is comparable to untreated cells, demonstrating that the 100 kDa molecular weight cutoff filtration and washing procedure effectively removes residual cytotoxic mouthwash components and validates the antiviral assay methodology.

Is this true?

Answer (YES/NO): YES